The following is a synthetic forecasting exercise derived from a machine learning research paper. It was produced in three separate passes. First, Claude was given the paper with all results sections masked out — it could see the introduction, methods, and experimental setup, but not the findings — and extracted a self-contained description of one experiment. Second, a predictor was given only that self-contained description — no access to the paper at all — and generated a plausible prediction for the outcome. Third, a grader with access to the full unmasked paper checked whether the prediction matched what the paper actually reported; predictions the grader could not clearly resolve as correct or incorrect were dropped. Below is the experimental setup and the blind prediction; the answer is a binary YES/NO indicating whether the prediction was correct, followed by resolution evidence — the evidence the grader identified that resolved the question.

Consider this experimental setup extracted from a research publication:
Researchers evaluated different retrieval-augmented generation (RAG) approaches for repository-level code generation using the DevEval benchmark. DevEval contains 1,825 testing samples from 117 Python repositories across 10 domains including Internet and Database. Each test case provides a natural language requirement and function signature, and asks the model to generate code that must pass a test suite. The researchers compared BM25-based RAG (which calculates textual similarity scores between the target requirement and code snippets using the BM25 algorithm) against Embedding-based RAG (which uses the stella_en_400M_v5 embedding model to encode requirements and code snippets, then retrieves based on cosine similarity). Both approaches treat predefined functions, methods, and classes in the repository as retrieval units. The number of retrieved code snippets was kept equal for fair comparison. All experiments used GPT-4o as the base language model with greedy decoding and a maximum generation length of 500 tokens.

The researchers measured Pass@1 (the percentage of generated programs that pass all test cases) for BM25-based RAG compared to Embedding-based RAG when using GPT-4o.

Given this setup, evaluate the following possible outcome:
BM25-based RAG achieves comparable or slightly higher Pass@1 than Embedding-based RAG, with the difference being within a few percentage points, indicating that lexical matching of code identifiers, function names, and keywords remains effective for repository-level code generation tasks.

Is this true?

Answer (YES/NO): NO